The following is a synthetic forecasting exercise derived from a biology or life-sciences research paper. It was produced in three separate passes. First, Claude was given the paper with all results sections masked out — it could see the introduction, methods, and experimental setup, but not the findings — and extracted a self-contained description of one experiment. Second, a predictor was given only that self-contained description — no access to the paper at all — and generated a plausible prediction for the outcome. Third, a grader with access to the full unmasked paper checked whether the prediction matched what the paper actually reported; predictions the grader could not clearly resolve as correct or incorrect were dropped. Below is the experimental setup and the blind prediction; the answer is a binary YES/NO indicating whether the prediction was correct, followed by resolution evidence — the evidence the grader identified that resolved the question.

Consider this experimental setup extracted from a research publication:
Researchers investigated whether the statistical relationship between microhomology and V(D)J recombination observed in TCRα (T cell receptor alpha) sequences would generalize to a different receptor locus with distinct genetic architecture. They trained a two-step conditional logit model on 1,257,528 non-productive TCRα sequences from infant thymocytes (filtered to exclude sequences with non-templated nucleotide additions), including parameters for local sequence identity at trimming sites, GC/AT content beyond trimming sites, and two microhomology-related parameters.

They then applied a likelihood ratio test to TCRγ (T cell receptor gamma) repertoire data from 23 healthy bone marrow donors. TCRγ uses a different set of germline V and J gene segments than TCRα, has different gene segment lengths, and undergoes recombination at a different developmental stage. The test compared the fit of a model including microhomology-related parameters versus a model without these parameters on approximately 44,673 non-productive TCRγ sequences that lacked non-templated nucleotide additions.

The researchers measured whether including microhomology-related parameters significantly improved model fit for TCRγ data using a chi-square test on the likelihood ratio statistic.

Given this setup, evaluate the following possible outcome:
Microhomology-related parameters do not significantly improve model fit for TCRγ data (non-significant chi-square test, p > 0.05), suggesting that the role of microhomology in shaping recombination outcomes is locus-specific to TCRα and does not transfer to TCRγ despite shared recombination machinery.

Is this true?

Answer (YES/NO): NO